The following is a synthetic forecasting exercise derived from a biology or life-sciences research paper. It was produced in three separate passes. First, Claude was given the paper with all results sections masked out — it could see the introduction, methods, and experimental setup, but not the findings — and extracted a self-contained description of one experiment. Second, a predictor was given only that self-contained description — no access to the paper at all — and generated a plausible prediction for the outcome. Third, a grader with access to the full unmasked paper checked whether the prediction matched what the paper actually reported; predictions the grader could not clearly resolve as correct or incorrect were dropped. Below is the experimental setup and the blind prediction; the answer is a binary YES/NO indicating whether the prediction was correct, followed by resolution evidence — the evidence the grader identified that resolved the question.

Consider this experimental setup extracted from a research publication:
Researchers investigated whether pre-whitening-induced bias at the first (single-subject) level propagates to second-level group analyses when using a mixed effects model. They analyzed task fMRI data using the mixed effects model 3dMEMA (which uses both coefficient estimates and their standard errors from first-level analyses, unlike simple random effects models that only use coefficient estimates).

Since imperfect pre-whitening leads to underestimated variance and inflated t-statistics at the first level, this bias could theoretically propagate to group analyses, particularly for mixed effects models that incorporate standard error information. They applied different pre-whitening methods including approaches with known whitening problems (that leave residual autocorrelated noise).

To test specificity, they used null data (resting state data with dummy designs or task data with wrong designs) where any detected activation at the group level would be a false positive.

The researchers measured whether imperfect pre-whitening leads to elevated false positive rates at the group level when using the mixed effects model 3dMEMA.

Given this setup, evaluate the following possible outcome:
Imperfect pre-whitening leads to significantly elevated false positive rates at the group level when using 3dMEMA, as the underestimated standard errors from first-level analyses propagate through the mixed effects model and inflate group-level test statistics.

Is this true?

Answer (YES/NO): NO